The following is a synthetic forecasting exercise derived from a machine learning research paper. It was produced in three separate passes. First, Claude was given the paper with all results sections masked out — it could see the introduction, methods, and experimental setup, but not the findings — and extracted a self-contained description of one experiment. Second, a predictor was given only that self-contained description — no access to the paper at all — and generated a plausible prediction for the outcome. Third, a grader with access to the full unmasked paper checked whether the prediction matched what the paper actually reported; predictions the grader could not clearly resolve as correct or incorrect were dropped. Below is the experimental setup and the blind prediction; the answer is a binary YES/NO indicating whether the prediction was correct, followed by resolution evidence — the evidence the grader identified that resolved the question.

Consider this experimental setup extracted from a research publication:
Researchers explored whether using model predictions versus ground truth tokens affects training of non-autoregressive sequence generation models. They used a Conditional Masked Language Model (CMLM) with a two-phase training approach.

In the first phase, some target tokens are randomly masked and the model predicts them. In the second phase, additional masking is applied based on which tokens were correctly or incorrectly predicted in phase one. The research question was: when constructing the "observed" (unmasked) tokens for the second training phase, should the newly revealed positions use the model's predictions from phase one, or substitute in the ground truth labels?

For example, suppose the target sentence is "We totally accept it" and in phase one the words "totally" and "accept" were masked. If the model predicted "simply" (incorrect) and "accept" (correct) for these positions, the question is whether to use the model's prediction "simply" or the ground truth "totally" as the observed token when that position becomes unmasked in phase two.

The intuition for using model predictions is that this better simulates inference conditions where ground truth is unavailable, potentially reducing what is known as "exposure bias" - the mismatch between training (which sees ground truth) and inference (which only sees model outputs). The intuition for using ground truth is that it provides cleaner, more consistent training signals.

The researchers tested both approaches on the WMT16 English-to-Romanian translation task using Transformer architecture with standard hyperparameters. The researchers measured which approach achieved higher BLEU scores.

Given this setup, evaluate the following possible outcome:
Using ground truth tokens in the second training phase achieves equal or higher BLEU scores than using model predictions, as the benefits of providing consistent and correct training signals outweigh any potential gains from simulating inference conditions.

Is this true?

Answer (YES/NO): NO